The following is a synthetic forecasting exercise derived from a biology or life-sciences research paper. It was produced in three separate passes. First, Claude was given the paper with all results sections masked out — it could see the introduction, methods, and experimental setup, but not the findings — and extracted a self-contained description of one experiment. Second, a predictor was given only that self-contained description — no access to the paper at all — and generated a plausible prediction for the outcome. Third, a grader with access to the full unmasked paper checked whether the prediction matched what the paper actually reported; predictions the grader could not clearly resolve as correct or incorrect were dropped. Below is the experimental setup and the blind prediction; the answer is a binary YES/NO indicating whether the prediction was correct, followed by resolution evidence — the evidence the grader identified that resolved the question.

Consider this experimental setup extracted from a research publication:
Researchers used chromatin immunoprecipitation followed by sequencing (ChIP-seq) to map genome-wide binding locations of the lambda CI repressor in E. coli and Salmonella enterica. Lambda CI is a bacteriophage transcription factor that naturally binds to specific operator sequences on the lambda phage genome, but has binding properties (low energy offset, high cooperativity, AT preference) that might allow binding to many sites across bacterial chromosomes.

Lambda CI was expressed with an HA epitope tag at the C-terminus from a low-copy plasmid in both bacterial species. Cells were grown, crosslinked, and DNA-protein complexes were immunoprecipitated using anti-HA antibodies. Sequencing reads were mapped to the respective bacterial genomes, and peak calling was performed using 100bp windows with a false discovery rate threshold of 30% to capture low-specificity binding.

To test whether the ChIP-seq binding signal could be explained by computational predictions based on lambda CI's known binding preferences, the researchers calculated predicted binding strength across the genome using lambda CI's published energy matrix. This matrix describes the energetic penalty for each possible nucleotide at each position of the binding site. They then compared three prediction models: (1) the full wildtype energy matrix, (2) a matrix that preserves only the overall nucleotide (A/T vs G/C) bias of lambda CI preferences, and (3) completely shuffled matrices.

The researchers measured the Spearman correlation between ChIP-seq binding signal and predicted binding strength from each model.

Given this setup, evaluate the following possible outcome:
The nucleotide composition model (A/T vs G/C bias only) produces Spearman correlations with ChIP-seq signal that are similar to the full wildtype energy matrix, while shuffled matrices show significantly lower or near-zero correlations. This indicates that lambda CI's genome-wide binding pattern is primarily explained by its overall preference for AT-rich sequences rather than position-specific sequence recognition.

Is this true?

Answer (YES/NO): YES